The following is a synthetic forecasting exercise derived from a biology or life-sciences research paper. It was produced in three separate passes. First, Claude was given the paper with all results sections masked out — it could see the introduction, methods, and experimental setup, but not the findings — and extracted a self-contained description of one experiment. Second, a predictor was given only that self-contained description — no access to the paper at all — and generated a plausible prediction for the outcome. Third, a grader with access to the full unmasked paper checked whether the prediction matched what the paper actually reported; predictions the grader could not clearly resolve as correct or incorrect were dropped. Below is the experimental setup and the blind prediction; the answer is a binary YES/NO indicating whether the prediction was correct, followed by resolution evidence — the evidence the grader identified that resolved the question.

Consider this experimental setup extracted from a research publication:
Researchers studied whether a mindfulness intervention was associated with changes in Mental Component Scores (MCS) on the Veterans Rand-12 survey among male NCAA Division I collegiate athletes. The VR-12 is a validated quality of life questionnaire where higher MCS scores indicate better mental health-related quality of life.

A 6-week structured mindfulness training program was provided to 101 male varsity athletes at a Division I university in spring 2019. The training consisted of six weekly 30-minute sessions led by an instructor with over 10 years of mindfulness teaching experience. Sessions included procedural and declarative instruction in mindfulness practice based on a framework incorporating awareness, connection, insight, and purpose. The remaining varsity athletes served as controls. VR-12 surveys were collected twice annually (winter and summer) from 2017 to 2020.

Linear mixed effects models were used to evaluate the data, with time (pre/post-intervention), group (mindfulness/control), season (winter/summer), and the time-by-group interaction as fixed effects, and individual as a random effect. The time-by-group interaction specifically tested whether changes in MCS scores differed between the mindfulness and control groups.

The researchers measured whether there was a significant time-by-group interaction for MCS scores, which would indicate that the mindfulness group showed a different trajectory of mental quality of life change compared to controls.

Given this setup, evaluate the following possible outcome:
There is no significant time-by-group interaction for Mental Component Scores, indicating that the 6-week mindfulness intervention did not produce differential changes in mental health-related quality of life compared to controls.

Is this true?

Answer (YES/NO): YES